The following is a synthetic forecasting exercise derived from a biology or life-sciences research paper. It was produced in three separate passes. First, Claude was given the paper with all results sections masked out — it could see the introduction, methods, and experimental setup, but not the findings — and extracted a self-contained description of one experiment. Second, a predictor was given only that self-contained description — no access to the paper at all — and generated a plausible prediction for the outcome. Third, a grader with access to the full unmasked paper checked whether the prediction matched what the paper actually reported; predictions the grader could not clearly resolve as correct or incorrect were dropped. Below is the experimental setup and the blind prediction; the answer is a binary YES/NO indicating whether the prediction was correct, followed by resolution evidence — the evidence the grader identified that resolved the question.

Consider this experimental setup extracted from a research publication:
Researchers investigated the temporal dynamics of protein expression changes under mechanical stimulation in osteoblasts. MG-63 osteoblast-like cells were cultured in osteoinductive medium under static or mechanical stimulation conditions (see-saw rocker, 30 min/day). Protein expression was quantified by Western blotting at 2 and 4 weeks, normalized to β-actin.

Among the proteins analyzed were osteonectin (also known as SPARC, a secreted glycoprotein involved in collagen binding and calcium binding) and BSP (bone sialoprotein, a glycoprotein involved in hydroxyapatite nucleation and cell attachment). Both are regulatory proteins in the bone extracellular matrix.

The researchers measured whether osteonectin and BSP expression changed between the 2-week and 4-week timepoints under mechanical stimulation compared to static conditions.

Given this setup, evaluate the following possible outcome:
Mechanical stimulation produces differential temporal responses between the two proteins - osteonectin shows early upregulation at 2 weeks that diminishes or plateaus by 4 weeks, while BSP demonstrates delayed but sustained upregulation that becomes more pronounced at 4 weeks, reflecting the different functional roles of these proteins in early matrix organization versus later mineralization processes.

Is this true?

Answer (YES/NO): NO